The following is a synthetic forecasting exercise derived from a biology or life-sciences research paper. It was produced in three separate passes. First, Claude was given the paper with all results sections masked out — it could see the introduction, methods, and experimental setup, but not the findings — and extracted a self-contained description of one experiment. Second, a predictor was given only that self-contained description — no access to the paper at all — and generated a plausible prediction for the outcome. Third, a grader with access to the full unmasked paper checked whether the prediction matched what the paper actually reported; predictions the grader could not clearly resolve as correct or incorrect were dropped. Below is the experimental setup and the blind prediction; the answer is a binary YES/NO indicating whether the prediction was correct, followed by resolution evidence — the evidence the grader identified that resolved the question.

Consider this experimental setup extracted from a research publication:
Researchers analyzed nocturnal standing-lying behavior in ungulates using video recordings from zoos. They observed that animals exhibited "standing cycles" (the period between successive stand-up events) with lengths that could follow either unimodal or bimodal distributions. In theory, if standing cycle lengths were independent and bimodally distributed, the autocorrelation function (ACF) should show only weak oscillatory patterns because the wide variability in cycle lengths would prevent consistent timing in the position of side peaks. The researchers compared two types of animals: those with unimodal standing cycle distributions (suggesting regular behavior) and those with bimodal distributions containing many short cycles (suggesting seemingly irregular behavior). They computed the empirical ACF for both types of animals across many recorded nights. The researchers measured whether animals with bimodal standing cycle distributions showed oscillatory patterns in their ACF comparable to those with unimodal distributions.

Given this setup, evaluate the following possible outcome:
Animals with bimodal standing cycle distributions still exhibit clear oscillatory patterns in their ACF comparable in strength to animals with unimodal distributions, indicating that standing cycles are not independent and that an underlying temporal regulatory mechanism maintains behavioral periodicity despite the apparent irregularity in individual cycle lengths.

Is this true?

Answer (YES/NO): YES